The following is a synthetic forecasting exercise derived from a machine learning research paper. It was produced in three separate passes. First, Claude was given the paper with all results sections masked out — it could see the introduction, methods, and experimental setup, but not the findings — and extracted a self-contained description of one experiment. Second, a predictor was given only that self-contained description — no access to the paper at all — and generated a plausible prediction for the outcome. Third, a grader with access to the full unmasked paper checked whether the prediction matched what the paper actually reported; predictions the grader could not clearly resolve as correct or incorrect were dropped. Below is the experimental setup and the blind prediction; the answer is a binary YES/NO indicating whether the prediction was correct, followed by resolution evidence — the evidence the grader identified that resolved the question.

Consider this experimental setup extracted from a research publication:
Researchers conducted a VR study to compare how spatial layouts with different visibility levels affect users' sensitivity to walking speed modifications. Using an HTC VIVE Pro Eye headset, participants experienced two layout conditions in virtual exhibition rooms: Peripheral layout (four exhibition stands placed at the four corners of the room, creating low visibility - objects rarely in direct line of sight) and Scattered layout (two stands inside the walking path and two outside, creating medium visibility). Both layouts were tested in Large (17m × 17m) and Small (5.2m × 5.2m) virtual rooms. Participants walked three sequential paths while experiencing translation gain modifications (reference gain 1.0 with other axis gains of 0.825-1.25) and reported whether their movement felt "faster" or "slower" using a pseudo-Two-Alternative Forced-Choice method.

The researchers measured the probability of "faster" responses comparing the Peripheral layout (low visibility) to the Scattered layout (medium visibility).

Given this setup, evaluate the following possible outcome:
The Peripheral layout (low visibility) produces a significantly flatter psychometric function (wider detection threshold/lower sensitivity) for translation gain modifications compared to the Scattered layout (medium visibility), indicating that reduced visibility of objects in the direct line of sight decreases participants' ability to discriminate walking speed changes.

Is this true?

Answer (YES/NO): NO